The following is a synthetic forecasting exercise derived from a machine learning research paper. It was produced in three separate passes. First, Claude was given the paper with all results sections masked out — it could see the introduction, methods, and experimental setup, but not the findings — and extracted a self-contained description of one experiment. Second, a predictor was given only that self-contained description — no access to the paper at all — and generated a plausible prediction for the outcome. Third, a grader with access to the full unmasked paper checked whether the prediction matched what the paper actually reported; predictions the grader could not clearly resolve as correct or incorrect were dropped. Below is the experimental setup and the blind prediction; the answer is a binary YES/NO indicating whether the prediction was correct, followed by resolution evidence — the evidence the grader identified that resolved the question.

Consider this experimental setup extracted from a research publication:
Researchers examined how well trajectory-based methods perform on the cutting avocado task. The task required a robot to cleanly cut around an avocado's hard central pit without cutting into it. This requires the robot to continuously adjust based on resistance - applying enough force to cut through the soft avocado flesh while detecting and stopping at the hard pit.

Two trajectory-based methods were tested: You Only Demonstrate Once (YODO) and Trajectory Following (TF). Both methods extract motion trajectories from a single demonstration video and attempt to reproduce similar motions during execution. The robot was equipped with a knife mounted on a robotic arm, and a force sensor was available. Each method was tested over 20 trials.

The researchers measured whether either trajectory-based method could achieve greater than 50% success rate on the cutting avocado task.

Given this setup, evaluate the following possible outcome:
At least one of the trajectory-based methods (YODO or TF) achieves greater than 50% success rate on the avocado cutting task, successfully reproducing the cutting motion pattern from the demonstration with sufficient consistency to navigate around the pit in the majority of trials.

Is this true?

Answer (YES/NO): NO